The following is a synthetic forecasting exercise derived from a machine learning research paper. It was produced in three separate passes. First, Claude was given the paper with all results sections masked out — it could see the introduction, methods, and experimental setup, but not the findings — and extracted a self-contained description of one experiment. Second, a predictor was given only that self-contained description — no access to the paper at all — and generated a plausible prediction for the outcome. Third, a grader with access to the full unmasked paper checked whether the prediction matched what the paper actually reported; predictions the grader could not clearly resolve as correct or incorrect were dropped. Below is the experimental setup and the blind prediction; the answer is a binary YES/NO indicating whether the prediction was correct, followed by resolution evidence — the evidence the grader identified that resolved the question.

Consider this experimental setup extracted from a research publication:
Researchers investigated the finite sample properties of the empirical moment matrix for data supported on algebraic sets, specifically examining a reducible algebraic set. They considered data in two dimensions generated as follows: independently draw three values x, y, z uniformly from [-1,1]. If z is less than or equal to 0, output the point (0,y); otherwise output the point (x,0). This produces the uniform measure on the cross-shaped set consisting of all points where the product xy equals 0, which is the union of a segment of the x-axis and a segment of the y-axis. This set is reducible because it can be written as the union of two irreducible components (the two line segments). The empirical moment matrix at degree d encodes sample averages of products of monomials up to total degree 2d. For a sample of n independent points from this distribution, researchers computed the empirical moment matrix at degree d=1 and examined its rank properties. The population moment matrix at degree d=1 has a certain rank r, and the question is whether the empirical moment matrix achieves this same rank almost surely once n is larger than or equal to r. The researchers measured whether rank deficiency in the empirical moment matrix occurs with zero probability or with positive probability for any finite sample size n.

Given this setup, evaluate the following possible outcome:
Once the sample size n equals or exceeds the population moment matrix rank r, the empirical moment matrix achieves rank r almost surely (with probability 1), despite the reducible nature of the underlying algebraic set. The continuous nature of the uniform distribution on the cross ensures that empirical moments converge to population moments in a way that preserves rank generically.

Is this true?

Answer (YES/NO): NO